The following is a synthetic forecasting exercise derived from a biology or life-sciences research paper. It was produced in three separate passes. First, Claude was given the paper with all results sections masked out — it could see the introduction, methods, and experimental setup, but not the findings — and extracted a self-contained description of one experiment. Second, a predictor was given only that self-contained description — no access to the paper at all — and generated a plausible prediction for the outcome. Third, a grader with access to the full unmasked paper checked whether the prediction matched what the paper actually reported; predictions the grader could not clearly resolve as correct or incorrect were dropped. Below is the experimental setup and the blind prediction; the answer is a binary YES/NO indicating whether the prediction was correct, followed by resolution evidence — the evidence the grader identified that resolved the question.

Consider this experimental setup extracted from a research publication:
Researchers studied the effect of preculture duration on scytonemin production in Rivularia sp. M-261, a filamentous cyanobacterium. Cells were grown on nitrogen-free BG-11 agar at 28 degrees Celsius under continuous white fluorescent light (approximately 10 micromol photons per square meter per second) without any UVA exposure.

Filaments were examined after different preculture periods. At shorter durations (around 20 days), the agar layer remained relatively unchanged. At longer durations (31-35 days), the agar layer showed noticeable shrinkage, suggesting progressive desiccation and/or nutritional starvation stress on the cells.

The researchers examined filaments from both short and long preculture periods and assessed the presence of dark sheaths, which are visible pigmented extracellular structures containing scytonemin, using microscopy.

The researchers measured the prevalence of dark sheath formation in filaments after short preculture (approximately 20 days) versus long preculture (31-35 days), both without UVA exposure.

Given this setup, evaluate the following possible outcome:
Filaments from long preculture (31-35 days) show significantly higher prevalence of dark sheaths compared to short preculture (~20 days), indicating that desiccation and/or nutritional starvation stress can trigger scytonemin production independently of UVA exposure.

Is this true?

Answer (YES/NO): YES